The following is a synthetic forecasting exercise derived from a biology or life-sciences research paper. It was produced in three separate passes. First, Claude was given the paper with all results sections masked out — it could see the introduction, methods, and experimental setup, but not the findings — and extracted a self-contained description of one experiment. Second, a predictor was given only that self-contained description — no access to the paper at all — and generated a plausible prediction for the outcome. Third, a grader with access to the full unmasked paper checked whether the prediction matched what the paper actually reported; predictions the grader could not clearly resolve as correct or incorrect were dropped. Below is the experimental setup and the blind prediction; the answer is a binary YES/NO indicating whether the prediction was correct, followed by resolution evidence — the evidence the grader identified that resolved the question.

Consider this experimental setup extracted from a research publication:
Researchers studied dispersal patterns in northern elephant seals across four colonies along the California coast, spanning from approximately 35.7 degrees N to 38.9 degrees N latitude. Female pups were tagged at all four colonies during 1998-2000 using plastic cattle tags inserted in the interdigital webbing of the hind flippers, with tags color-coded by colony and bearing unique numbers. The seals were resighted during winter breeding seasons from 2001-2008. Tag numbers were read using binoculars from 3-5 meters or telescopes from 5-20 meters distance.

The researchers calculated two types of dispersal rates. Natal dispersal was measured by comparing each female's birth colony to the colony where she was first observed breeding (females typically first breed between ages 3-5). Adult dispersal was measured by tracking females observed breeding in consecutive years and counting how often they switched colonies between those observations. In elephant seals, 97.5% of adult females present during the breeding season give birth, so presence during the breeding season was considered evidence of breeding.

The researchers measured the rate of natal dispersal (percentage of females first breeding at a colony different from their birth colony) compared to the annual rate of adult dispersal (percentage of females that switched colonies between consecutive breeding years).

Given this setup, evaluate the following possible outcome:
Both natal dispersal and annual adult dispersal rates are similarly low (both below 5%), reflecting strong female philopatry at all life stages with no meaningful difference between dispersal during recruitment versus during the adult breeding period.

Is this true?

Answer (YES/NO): NO